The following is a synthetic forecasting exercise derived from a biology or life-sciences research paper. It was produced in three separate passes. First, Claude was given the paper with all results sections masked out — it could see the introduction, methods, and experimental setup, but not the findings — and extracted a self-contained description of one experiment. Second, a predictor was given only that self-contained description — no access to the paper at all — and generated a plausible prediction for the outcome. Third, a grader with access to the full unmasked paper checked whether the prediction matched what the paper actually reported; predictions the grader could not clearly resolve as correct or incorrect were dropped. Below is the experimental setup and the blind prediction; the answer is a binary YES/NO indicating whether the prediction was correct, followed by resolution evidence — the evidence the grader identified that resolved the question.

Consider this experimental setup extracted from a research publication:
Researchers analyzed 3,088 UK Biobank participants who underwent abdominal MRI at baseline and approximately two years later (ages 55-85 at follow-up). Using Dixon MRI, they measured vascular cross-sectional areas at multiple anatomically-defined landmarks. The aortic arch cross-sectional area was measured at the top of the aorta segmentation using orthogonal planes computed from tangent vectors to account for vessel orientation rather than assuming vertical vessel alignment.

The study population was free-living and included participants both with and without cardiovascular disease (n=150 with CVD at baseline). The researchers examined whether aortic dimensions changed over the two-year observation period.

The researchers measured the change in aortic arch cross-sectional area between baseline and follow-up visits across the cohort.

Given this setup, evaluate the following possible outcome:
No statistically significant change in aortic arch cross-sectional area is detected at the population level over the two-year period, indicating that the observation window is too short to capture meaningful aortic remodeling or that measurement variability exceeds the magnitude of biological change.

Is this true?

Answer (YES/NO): NO